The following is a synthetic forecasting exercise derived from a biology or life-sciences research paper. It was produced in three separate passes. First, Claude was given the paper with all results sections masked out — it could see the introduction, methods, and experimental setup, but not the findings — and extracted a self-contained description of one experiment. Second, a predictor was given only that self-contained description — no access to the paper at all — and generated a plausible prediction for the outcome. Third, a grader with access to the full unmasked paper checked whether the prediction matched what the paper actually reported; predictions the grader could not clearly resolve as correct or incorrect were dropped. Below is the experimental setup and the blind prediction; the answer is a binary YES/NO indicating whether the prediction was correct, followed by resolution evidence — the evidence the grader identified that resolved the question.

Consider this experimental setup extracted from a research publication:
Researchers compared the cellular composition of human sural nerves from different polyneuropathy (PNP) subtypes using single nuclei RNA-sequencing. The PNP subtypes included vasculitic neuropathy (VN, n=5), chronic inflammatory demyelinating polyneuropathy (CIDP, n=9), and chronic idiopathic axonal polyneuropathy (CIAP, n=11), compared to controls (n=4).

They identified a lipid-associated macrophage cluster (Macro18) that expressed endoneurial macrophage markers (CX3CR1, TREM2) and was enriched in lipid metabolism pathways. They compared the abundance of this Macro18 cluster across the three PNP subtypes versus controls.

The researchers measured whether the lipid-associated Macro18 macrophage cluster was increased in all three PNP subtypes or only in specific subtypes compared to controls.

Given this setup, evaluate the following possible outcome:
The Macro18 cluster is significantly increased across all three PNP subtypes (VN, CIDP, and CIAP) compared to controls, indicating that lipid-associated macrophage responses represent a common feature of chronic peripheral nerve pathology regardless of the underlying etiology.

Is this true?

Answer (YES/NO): YES